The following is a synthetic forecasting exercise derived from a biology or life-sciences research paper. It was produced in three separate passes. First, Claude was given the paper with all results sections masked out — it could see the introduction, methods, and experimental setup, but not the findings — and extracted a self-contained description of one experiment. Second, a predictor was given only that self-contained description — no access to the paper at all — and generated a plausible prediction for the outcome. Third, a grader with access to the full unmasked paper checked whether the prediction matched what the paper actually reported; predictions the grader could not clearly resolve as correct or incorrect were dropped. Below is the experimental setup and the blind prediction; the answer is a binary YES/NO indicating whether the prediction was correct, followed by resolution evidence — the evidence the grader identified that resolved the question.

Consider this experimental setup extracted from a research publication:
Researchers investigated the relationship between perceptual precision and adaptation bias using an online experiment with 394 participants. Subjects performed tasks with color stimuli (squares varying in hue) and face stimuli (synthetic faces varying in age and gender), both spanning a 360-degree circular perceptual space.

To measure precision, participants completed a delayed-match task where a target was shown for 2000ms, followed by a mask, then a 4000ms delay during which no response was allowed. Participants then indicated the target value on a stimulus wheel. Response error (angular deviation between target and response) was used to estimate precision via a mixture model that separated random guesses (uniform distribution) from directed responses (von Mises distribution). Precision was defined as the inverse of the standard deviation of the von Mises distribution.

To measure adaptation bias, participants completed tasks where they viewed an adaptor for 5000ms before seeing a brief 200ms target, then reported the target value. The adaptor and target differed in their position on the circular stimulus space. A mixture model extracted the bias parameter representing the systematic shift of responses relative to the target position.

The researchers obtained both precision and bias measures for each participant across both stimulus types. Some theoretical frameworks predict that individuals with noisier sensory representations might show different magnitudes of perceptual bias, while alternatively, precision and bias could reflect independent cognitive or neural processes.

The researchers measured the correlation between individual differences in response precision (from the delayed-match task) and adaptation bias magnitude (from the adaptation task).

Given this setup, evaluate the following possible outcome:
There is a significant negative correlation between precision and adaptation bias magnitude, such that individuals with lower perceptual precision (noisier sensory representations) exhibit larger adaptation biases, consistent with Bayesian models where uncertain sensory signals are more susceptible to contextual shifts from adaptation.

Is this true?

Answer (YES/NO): YES